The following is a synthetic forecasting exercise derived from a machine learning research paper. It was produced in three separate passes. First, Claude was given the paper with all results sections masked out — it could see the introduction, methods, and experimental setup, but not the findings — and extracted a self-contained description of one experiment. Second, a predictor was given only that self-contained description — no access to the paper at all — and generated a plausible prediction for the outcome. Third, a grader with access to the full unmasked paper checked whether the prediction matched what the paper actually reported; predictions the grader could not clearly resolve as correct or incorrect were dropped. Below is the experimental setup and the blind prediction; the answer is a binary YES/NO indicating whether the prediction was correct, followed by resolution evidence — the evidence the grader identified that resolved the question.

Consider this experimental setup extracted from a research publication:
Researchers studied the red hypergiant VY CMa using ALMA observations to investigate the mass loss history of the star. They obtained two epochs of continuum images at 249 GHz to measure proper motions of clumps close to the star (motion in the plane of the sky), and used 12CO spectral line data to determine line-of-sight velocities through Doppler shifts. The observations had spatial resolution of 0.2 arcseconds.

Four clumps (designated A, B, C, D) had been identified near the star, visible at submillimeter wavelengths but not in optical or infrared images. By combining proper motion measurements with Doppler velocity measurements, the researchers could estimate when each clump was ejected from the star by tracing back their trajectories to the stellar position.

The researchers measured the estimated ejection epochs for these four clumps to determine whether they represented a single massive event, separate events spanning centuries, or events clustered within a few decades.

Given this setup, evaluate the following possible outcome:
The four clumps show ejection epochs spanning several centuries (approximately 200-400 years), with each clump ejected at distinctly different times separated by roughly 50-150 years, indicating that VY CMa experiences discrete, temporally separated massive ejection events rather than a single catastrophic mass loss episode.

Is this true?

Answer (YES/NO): NO